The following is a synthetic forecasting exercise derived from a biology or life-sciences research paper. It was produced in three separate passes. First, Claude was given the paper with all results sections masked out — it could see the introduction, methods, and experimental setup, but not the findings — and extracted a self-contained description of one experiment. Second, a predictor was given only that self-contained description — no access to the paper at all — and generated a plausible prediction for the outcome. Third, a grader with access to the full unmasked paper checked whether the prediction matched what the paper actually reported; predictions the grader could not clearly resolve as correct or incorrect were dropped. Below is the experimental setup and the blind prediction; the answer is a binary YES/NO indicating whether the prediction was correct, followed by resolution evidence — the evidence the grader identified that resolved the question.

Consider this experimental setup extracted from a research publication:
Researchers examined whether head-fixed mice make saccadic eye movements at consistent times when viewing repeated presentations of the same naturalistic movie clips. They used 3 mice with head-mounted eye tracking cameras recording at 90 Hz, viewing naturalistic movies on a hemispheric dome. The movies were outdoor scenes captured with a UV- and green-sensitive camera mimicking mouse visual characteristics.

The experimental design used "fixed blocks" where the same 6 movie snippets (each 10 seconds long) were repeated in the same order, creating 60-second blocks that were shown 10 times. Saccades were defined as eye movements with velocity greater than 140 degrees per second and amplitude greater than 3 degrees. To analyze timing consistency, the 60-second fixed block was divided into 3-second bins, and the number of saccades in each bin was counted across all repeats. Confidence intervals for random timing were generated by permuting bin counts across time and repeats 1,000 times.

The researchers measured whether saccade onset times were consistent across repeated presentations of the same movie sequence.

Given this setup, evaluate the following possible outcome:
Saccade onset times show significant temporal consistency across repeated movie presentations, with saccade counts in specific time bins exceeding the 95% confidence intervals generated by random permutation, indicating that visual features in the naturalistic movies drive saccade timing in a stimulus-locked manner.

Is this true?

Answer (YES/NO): NO